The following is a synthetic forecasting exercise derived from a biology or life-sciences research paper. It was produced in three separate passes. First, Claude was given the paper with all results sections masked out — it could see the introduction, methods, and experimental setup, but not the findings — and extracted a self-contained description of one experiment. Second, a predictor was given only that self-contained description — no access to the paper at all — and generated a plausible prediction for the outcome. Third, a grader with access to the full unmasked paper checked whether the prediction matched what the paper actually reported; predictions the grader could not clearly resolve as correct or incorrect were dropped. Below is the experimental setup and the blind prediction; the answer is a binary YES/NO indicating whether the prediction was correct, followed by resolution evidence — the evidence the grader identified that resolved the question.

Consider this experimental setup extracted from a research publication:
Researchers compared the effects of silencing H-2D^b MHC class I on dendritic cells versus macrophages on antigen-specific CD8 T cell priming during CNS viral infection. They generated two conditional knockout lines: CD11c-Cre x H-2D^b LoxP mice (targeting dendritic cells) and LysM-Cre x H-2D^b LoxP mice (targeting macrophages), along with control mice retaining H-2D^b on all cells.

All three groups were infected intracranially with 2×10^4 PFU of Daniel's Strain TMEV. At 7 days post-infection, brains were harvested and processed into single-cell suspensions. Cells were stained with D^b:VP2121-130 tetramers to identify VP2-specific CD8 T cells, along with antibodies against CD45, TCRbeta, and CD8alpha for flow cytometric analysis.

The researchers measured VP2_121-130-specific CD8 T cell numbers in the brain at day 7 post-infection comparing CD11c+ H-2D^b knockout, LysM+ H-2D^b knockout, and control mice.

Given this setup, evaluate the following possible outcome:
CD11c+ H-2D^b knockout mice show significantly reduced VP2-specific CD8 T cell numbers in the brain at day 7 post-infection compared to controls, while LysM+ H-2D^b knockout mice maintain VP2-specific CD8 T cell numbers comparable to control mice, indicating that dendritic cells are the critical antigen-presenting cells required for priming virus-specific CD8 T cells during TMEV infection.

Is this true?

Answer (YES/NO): YES